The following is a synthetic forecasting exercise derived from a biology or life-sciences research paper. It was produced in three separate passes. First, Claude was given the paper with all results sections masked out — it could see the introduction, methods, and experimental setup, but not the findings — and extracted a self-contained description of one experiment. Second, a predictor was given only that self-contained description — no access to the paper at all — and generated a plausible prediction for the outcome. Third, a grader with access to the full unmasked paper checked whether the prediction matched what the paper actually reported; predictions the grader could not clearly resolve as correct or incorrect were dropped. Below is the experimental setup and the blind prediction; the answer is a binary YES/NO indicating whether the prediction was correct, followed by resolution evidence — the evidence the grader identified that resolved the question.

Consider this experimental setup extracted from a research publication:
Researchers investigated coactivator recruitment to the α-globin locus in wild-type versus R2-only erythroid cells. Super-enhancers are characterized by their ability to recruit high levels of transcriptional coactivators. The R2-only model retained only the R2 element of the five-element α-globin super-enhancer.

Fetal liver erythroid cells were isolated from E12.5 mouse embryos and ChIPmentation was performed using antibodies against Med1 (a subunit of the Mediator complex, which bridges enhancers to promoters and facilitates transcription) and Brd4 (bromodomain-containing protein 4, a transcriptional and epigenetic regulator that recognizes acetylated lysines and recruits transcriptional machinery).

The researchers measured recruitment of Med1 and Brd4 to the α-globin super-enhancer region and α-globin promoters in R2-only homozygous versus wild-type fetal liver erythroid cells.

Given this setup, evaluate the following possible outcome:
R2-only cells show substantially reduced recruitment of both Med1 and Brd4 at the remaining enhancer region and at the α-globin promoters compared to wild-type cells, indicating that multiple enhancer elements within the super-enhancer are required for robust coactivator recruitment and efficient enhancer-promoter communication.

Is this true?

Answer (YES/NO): YES